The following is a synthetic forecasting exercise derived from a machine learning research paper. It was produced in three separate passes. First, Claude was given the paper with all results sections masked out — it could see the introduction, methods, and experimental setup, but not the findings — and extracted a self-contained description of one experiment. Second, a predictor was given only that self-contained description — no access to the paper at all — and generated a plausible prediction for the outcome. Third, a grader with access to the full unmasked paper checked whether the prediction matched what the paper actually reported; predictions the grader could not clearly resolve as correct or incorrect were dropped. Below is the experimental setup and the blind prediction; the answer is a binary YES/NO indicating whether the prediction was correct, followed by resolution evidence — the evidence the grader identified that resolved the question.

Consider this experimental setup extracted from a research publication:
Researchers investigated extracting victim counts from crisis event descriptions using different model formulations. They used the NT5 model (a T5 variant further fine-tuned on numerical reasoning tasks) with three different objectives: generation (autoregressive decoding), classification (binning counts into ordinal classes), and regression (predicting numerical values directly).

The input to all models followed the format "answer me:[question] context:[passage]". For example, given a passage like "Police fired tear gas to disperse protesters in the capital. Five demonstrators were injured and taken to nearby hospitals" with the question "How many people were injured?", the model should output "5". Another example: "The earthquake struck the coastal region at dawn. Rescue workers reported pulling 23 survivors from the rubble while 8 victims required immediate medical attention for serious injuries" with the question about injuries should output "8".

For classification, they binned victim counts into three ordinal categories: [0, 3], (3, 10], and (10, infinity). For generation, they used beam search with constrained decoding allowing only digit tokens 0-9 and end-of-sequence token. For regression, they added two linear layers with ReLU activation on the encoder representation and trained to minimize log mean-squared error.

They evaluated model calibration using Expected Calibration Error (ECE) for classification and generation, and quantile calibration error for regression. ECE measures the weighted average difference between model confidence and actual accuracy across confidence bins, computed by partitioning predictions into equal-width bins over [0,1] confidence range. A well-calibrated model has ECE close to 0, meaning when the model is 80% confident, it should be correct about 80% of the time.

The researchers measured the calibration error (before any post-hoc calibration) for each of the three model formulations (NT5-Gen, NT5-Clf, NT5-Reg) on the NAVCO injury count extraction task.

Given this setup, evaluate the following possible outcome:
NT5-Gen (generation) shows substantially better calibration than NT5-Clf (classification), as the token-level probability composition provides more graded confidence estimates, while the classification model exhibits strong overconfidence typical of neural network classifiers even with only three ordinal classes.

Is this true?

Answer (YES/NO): YES